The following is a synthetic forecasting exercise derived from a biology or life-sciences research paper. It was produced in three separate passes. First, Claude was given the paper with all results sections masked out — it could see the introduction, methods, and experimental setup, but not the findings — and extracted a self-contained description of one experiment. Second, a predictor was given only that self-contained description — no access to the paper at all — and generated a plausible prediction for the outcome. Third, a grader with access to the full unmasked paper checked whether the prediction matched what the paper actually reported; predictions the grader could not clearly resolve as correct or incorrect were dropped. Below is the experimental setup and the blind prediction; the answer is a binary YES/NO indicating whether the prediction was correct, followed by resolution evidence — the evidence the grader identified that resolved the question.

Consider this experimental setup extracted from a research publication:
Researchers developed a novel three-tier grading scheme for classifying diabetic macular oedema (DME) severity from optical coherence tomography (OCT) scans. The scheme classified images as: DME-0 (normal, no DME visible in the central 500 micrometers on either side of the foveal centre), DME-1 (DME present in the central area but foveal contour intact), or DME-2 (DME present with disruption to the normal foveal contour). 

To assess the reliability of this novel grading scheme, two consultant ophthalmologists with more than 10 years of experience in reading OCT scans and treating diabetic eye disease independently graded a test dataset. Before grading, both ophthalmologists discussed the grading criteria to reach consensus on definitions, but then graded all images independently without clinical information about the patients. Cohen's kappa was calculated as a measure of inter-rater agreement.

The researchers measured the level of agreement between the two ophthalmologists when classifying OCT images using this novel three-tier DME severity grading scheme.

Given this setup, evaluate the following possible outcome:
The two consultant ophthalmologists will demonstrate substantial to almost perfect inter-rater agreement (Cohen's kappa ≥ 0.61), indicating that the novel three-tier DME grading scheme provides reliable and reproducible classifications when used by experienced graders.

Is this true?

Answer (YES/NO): YES